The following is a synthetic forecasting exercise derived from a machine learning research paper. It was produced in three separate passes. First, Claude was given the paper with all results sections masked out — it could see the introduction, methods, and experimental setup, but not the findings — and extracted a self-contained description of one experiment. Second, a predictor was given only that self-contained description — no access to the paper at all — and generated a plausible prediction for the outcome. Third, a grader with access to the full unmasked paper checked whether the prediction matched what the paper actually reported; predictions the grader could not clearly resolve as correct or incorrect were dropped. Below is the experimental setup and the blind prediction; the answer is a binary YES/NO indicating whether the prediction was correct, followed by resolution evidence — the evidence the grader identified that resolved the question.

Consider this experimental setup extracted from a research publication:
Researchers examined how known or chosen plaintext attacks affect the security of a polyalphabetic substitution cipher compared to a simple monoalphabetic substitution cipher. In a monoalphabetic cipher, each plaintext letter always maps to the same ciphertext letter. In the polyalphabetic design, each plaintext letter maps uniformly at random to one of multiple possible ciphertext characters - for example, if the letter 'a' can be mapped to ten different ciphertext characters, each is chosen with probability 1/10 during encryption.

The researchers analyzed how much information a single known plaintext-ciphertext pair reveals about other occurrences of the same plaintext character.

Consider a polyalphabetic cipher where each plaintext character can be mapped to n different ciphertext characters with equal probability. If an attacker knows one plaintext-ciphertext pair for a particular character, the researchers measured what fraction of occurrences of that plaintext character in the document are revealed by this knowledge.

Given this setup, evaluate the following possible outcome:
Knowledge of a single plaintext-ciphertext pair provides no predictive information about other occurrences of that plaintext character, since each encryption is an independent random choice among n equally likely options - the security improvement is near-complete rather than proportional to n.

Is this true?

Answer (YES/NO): NO